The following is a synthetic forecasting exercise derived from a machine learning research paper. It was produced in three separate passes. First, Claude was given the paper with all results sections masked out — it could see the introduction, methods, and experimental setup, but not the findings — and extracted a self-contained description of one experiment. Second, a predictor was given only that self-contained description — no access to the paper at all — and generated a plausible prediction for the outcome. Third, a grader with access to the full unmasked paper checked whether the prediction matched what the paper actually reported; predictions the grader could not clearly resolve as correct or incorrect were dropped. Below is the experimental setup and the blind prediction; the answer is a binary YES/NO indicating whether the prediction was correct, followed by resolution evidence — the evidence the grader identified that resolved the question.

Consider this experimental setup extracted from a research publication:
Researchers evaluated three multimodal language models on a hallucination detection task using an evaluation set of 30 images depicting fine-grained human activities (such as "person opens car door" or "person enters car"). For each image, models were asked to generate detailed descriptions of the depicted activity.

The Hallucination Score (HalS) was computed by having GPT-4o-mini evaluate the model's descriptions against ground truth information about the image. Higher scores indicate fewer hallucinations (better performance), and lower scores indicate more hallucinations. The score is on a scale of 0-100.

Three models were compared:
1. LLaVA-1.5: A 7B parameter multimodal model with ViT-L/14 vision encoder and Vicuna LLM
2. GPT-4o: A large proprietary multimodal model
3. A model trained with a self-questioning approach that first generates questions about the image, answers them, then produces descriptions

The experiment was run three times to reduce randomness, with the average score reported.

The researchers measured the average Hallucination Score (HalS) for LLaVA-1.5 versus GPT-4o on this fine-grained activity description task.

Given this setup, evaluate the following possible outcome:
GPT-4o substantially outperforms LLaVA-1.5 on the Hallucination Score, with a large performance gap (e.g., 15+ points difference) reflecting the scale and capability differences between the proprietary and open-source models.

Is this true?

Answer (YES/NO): YES